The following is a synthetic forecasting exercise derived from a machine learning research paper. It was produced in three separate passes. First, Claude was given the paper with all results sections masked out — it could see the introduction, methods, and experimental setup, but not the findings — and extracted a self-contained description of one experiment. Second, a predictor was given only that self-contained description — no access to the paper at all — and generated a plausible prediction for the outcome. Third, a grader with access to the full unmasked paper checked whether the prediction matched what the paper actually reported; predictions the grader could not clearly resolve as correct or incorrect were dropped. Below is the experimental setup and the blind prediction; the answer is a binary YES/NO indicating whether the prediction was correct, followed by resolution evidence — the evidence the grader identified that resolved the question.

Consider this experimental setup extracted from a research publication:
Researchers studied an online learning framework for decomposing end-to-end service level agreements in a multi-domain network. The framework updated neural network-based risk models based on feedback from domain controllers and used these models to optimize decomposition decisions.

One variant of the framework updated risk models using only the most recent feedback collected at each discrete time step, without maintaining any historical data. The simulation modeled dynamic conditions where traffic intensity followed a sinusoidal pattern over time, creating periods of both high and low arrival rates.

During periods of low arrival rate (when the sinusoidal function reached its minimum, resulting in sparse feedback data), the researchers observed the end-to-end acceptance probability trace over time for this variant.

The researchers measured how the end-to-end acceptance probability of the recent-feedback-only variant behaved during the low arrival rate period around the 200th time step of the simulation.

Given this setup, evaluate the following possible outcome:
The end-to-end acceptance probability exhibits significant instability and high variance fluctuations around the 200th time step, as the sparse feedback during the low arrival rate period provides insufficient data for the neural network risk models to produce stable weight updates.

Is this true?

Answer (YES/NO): NO